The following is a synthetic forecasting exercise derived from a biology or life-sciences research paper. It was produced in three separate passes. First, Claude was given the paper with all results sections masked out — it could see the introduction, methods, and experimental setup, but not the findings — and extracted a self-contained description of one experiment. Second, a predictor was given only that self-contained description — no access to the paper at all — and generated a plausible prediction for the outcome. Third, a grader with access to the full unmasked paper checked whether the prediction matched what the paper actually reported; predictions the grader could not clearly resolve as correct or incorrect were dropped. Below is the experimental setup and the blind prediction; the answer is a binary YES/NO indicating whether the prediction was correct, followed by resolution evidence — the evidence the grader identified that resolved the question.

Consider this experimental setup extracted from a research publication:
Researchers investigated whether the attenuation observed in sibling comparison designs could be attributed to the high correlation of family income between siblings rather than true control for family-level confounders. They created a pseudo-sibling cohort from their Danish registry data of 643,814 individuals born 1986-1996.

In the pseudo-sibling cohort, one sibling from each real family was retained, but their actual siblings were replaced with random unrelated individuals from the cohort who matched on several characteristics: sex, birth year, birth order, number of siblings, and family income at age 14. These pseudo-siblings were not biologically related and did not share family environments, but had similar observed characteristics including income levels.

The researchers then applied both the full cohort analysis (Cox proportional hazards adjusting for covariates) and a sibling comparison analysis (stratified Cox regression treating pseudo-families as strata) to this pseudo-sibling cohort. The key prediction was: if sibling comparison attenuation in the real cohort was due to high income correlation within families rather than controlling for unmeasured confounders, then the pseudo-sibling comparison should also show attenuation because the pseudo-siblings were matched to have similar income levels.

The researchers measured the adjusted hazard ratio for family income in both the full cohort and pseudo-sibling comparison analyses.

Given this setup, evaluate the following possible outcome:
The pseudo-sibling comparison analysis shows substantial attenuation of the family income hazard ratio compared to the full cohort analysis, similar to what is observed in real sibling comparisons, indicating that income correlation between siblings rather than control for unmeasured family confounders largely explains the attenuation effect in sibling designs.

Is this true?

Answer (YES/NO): YES